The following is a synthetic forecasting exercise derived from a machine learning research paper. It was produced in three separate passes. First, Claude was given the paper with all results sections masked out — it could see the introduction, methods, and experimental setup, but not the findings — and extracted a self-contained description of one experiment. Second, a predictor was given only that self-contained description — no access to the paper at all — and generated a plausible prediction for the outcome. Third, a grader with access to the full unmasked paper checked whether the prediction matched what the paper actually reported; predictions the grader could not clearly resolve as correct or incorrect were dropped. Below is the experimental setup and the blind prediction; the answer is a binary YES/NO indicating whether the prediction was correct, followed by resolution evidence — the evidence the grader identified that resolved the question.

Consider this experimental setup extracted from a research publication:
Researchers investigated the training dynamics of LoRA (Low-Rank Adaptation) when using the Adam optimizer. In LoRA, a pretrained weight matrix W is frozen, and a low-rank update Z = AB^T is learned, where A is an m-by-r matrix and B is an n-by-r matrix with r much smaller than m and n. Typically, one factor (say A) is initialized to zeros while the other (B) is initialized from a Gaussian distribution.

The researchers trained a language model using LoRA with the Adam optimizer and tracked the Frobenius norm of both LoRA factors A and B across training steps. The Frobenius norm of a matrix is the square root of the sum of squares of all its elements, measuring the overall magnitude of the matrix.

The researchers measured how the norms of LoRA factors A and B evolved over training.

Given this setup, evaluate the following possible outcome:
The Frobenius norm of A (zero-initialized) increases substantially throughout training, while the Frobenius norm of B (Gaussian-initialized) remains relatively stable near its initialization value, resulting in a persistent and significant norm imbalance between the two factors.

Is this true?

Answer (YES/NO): NO